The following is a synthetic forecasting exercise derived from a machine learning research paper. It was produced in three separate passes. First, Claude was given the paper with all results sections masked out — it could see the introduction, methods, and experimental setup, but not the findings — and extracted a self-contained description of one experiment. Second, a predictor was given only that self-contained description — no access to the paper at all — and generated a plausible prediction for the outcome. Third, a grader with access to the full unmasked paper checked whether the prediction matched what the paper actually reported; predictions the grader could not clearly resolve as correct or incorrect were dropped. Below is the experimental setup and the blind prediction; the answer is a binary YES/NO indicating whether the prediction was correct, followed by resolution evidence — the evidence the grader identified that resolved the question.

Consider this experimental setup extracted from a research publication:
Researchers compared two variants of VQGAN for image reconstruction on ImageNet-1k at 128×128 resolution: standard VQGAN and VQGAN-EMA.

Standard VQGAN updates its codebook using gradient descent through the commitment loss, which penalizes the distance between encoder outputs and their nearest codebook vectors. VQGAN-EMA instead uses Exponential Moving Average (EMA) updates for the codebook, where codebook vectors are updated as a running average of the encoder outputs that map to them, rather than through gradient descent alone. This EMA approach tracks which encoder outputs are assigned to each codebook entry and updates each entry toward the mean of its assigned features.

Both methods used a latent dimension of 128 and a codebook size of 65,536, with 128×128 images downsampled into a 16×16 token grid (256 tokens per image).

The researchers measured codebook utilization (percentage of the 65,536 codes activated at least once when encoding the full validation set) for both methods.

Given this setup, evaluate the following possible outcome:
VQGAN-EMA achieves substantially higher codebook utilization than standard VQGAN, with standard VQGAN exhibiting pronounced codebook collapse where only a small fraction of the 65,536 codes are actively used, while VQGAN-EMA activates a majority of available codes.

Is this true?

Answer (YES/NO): NO